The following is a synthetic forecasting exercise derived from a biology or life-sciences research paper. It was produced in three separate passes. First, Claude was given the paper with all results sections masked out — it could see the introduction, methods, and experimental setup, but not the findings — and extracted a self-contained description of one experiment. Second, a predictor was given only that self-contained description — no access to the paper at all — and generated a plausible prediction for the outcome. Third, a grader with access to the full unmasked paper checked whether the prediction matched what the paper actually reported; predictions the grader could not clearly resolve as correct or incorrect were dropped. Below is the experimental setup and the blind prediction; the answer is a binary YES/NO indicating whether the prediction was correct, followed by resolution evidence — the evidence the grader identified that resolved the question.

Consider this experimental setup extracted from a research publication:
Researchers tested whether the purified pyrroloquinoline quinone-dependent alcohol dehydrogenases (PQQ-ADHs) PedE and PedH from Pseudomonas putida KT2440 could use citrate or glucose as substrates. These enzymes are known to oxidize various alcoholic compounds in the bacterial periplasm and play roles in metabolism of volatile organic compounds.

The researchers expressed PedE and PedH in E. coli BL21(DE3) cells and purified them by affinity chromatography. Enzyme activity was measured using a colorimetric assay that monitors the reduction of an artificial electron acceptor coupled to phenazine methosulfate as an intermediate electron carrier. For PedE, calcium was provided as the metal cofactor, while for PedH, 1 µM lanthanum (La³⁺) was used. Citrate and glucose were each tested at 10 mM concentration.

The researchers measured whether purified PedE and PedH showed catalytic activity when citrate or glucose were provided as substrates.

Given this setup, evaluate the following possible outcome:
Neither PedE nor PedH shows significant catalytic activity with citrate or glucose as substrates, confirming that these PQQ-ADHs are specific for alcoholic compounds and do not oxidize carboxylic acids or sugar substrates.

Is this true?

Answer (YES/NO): YES